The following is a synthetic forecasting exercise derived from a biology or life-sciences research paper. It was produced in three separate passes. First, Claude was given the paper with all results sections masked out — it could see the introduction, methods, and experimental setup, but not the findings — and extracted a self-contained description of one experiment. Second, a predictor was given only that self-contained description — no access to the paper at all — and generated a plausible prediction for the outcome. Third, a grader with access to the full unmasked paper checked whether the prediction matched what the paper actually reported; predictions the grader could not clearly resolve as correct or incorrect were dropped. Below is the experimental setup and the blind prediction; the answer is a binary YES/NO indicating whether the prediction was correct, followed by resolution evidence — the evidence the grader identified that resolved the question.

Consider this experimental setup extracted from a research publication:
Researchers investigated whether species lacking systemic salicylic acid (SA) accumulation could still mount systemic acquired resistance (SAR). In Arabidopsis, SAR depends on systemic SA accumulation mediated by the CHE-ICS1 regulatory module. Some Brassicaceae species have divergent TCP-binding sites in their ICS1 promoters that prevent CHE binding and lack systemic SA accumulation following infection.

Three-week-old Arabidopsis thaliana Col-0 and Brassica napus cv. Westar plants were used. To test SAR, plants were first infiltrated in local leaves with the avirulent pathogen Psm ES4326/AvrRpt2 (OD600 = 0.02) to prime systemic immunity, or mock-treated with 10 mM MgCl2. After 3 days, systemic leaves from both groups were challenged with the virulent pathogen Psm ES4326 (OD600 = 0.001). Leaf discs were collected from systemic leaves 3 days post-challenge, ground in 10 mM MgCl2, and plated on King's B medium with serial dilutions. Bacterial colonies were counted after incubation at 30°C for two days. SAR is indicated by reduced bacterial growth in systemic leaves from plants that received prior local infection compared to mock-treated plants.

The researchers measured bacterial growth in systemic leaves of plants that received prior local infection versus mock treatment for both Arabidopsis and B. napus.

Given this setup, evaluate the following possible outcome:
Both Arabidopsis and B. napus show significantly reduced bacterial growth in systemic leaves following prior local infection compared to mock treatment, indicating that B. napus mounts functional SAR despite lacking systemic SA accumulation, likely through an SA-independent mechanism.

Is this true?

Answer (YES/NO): YES